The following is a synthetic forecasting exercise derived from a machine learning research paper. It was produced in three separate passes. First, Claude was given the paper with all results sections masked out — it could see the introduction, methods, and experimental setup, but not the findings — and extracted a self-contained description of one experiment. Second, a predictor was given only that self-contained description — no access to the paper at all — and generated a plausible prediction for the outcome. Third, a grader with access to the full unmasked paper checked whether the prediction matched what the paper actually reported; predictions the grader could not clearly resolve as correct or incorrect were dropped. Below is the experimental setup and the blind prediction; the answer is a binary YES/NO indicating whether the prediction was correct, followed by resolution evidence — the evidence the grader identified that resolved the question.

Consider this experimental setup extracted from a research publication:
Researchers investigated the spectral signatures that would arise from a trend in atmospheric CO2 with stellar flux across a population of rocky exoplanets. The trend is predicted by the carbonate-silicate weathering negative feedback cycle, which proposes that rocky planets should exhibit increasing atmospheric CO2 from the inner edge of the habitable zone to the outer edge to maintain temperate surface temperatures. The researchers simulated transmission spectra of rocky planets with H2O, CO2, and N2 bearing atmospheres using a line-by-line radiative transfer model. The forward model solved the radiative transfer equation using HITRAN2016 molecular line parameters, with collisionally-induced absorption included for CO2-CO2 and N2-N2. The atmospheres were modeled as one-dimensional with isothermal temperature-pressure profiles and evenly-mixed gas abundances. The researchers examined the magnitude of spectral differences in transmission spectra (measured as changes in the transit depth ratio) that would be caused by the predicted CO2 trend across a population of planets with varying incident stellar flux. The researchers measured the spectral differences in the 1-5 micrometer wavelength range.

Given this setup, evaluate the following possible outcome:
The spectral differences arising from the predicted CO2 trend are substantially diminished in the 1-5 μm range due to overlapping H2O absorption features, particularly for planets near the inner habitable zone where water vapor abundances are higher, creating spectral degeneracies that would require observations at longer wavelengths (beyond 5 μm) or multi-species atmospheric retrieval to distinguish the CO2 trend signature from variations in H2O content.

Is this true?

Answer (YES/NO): NO